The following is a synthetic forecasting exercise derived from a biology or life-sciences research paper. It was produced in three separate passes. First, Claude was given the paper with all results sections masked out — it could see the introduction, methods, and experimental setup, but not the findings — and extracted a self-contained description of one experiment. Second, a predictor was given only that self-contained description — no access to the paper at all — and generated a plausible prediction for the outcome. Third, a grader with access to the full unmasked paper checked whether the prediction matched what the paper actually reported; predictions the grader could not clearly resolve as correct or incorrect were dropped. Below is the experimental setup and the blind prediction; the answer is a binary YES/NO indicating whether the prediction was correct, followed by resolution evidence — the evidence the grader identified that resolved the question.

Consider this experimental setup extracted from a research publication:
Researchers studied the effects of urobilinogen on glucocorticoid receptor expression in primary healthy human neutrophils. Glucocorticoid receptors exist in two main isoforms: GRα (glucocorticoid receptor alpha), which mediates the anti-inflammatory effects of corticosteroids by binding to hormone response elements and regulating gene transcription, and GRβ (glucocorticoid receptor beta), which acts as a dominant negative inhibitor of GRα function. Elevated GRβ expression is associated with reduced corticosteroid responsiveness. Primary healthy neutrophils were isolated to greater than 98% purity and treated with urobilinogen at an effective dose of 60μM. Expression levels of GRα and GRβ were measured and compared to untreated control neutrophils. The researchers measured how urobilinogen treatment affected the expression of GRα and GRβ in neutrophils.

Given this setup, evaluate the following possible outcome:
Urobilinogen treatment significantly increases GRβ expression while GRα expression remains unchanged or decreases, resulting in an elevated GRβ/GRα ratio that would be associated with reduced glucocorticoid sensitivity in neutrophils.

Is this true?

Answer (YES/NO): YES